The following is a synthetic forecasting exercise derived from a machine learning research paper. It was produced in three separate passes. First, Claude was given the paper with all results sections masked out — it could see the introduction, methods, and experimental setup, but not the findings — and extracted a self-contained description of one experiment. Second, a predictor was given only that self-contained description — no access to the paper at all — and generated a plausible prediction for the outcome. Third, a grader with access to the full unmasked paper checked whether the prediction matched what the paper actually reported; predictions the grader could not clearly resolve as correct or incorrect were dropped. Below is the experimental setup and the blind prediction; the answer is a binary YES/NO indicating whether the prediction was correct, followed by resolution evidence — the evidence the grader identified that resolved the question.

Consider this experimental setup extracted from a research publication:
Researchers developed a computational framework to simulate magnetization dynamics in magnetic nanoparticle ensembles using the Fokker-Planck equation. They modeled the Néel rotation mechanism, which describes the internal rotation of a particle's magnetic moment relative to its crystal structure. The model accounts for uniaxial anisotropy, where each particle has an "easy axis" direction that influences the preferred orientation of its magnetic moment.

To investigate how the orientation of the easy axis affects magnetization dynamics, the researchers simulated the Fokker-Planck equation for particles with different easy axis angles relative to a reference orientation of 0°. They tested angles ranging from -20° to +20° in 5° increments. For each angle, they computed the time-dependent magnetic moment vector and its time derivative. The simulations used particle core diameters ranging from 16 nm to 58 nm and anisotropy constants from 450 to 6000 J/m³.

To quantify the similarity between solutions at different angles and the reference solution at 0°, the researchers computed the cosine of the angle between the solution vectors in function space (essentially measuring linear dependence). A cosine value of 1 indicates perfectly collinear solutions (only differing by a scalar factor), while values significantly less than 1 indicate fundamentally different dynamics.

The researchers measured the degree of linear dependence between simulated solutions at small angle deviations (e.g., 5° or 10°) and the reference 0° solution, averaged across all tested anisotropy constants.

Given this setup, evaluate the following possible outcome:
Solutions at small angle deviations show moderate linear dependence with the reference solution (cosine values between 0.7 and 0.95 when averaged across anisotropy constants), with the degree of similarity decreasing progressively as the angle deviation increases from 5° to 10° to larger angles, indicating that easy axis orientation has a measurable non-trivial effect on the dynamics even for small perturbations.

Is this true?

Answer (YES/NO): NO